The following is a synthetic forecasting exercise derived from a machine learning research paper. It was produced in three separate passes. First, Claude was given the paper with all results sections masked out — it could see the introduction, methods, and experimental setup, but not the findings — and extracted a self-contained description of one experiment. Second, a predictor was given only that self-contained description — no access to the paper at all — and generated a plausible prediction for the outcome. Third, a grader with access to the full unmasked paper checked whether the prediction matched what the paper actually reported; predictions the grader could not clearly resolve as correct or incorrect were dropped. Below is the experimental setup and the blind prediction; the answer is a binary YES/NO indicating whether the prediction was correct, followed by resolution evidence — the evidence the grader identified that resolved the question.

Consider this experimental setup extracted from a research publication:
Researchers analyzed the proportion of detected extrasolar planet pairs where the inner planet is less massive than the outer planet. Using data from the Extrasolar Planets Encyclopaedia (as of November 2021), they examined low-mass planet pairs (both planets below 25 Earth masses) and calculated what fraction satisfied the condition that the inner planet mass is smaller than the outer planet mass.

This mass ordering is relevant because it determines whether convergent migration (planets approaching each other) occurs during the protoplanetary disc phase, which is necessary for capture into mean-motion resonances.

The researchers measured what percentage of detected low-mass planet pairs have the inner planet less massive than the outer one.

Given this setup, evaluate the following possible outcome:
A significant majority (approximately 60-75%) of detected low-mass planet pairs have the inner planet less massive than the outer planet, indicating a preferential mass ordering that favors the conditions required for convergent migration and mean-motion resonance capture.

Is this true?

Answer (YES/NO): NO